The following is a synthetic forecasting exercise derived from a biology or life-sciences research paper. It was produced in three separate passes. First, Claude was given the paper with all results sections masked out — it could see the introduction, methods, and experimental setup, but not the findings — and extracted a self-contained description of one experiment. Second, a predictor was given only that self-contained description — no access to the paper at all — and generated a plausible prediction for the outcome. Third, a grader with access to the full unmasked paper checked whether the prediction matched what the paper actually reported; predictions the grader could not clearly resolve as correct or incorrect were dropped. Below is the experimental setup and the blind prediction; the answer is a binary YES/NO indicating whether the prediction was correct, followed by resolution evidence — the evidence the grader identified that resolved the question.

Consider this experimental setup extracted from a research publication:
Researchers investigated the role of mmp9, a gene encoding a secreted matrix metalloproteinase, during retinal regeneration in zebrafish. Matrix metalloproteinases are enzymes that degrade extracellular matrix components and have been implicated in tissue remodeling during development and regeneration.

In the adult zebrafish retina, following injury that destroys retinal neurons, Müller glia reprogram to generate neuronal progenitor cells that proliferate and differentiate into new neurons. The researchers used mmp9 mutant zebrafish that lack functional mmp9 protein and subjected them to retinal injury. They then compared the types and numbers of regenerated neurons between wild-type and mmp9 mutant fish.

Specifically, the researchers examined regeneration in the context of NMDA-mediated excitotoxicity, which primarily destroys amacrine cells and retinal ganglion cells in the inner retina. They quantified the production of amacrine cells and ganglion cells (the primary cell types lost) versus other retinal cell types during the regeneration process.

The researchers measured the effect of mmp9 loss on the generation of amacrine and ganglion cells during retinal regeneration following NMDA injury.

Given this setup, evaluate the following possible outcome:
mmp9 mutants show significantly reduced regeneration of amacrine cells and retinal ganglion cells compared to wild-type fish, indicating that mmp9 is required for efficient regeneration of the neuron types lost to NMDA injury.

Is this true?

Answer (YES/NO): NO